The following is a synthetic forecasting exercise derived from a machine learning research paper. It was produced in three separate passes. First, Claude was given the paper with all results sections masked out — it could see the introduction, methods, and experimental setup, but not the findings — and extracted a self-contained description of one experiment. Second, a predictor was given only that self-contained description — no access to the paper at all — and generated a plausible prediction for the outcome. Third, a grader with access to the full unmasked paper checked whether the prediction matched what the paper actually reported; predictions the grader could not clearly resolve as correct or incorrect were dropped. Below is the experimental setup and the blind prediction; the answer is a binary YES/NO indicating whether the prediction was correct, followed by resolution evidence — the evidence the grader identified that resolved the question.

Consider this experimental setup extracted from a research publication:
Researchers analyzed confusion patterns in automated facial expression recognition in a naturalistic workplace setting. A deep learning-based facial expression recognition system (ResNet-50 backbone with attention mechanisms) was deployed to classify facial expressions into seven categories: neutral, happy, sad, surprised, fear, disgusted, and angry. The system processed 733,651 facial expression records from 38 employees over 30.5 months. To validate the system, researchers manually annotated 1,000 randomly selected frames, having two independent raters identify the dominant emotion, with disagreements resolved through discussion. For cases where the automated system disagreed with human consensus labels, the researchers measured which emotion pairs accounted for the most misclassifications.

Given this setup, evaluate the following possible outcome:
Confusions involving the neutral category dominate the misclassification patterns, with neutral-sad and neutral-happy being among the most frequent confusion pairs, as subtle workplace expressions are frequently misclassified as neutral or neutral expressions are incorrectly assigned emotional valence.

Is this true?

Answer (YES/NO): NO